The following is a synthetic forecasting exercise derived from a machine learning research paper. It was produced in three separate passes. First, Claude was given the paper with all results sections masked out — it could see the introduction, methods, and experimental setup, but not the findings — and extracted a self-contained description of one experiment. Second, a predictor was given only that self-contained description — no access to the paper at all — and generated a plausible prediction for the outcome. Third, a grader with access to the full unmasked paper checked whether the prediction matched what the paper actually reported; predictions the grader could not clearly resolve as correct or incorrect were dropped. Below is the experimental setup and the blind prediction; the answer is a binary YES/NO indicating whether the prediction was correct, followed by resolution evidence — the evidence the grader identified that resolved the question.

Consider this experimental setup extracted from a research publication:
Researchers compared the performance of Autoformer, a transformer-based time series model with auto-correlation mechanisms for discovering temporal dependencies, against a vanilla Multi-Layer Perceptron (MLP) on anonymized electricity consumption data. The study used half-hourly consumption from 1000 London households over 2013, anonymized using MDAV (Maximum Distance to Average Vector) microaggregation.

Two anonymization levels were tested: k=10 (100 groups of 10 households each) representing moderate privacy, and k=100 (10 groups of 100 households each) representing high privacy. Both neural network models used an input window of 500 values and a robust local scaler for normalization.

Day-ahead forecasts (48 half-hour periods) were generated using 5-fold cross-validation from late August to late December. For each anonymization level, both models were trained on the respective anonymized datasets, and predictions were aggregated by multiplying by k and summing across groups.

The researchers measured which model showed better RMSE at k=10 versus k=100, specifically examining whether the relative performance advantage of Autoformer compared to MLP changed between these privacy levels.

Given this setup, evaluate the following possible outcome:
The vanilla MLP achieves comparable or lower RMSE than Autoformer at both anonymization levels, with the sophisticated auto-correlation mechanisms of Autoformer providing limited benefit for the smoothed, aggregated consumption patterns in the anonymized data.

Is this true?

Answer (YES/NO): YES